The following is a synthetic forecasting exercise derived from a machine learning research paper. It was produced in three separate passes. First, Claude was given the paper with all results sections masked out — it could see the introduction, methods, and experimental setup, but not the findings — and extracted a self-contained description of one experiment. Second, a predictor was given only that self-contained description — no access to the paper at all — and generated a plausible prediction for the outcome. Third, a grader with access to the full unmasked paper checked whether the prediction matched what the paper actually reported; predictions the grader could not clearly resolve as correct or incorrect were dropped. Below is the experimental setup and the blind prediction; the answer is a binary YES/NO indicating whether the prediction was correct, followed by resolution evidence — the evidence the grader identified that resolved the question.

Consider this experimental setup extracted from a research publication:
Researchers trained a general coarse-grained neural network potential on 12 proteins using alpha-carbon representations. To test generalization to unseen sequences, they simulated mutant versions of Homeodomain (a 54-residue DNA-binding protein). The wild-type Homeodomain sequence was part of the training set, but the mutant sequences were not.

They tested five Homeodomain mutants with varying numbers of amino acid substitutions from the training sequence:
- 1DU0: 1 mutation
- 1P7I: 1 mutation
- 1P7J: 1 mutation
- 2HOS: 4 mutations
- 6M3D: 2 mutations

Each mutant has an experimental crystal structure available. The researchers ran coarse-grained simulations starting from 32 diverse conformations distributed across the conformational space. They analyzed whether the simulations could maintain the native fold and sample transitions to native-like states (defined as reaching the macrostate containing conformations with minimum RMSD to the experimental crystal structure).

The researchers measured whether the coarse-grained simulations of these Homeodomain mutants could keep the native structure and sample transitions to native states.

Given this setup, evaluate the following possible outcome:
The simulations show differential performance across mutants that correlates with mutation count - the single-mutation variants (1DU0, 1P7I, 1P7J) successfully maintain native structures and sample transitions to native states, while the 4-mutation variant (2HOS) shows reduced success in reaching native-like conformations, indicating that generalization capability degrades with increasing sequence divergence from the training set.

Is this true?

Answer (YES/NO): NO